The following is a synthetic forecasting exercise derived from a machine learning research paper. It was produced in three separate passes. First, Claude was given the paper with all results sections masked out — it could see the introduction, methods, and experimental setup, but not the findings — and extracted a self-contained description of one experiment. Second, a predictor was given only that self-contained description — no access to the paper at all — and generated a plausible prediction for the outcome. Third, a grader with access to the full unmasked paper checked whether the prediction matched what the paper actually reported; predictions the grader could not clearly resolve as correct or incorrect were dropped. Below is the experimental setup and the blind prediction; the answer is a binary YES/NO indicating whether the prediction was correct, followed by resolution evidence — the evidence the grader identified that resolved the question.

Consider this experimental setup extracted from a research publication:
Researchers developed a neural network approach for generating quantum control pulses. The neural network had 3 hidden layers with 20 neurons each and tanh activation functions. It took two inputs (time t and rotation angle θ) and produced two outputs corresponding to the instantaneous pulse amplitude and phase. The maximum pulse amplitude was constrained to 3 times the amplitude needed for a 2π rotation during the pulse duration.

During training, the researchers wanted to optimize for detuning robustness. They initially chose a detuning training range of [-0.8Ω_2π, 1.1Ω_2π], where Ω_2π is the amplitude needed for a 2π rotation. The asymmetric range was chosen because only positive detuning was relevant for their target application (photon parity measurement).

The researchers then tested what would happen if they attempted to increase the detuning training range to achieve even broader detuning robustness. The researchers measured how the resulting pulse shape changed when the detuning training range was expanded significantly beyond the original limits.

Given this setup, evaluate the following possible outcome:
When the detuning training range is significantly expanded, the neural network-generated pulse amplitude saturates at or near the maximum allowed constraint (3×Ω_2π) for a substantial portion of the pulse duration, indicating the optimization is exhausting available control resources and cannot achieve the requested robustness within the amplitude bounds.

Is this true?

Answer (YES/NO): NO